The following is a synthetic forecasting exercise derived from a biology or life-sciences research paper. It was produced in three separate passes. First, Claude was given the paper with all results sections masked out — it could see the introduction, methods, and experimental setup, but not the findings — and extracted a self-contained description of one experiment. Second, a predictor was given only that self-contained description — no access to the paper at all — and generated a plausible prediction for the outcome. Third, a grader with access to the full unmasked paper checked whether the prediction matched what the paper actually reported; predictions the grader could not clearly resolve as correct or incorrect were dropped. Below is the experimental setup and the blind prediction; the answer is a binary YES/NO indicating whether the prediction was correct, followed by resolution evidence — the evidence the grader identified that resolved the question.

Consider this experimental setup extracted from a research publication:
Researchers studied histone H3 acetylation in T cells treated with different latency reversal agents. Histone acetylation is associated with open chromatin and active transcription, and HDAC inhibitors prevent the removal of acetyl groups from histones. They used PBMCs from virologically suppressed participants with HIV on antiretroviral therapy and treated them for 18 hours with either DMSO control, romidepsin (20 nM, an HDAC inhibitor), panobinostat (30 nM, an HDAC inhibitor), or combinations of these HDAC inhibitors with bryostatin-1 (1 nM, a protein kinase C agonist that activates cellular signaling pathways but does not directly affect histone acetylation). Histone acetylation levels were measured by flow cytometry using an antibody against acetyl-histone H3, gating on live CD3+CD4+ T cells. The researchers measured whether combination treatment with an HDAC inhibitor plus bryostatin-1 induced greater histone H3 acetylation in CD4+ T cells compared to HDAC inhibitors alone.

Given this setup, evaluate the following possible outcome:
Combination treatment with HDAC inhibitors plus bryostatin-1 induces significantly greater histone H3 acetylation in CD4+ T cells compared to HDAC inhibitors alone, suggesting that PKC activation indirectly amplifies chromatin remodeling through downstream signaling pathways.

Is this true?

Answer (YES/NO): NO